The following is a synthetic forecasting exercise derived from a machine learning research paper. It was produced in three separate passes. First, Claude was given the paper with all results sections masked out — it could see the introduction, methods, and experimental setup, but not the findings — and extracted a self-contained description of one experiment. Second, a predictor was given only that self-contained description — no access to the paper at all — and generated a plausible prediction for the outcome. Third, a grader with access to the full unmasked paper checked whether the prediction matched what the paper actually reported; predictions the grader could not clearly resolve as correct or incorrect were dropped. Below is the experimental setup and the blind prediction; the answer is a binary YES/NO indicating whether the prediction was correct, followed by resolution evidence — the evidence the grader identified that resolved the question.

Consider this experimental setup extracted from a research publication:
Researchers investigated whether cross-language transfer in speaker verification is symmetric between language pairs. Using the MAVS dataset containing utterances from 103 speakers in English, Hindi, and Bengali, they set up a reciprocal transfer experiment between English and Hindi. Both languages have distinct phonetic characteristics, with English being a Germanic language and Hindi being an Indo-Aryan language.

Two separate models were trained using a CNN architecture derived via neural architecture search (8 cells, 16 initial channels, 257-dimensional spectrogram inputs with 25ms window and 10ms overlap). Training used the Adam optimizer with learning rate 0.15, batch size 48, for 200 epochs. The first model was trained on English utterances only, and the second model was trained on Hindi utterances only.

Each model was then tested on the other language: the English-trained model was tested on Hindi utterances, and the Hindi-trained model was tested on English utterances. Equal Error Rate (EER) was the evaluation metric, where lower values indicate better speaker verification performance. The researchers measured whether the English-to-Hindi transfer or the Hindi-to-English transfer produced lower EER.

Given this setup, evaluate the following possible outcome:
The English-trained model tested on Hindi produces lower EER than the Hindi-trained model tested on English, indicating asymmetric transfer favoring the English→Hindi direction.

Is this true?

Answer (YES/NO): YES